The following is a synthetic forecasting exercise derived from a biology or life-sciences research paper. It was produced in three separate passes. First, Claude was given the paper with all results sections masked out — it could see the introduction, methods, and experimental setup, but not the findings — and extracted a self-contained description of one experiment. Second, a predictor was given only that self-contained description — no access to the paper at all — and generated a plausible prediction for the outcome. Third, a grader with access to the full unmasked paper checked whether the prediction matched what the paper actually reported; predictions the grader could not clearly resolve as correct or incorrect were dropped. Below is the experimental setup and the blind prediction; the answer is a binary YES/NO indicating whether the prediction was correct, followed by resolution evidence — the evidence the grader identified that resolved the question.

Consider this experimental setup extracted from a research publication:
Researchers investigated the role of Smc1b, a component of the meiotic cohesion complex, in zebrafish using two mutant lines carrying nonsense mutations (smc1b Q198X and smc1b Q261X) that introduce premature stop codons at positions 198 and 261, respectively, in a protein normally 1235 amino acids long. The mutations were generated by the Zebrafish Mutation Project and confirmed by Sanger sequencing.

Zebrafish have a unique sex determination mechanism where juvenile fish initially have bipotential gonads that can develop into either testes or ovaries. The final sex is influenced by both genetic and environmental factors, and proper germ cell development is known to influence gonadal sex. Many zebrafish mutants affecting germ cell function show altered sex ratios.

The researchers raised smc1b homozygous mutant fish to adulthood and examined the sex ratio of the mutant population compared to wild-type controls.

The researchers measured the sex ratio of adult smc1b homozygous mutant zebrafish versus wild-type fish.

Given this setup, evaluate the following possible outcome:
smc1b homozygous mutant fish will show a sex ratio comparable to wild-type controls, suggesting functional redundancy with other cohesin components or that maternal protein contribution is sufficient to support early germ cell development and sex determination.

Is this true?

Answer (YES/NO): NO